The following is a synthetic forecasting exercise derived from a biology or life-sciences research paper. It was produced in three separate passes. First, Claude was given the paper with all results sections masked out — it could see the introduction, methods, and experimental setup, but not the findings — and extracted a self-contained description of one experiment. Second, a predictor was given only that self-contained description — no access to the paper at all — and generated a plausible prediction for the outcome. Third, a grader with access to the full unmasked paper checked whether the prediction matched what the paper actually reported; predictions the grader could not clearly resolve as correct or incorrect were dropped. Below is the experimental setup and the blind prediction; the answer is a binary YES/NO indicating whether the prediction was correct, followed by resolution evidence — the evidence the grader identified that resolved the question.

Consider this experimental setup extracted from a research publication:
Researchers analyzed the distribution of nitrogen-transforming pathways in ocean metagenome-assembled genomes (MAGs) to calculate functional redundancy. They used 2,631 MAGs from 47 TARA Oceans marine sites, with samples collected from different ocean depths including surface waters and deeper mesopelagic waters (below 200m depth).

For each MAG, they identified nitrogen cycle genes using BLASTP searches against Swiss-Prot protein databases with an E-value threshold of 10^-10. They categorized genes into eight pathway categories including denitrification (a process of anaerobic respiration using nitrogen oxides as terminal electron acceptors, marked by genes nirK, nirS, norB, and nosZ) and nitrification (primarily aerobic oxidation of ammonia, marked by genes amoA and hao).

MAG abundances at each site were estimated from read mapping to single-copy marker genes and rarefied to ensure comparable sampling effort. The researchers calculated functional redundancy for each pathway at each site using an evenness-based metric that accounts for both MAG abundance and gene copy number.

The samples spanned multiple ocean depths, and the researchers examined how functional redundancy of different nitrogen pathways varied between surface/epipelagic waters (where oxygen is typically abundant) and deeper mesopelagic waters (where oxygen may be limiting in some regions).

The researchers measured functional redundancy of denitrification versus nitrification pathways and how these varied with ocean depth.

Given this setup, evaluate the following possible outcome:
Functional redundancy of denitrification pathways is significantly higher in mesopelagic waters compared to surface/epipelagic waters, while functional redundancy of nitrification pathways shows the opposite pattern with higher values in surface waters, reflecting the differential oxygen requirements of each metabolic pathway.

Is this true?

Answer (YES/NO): NO